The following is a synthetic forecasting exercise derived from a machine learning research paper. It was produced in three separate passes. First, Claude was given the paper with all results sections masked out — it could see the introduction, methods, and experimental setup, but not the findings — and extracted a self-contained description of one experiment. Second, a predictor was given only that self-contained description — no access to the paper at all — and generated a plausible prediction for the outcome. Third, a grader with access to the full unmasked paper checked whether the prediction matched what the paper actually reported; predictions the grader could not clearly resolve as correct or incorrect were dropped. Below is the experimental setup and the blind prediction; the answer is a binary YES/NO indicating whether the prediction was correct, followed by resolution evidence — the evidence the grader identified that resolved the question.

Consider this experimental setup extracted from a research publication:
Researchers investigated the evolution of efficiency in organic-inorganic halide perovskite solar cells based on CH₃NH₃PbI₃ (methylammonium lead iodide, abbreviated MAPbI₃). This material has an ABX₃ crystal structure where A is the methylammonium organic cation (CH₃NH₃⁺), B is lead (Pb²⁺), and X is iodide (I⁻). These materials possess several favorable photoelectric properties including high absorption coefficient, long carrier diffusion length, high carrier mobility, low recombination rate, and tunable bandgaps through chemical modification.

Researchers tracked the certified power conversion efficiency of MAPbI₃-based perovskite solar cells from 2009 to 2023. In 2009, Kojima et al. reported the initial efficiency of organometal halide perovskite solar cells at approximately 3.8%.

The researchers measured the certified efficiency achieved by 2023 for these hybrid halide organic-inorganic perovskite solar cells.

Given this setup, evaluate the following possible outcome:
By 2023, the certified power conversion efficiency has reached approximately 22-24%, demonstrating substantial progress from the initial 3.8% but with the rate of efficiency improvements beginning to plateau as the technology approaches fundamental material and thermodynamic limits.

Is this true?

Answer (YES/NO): NO